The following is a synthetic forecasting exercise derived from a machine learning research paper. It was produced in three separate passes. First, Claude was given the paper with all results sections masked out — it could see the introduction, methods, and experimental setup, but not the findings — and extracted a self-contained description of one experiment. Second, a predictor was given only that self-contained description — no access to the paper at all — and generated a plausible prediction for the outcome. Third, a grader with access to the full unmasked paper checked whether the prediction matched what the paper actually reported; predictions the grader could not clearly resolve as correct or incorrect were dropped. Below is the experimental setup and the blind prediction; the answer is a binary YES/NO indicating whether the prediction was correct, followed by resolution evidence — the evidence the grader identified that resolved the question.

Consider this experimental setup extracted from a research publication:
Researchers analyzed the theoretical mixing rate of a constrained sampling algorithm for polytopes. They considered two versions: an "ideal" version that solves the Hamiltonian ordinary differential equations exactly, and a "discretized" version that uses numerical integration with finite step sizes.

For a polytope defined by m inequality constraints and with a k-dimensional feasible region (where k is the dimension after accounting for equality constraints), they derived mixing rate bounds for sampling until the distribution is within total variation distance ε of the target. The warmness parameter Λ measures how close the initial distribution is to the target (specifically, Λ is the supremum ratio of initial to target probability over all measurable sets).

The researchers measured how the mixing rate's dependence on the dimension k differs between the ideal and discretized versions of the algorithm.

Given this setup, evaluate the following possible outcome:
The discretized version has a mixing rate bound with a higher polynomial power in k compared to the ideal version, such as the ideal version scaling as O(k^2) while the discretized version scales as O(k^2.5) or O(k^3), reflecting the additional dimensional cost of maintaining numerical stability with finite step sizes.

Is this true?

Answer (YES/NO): NO